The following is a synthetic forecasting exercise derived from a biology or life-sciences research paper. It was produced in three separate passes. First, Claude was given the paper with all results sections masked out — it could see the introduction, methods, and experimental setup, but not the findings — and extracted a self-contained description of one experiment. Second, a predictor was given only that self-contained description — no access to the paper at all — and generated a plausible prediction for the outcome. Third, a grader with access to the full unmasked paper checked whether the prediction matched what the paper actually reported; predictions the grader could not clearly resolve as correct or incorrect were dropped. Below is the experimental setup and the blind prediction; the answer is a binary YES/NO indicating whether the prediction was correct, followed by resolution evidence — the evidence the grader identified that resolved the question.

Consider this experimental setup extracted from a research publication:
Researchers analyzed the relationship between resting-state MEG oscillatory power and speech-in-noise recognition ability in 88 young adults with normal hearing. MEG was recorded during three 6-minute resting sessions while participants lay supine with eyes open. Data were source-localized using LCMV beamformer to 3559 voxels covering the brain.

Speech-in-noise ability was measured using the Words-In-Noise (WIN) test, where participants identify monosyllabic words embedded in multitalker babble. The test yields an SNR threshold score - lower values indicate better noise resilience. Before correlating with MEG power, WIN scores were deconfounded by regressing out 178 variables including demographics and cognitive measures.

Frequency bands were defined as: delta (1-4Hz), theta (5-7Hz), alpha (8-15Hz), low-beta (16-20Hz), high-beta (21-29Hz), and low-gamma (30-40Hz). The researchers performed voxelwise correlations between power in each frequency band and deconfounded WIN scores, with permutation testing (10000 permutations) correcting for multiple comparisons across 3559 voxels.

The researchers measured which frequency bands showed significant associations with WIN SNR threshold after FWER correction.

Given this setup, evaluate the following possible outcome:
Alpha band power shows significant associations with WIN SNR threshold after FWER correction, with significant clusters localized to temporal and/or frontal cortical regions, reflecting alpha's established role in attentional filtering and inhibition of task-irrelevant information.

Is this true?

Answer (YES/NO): NO